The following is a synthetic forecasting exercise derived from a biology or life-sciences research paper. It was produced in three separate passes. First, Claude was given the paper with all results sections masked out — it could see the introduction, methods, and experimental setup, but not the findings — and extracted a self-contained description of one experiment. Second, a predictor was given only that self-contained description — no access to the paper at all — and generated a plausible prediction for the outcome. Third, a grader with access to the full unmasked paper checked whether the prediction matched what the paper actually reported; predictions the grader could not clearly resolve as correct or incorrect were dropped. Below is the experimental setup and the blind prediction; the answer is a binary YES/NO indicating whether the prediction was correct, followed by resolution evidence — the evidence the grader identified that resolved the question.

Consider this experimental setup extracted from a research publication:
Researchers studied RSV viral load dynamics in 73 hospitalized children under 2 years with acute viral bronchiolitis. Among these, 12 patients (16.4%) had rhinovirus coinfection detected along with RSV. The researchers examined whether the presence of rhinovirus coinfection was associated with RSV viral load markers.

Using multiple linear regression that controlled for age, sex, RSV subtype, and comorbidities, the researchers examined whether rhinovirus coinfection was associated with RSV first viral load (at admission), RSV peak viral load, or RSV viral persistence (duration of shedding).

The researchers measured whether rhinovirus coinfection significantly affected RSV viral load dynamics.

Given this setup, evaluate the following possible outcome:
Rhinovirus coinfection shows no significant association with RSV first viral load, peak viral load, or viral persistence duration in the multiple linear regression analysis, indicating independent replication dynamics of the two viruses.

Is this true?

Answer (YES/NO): YES